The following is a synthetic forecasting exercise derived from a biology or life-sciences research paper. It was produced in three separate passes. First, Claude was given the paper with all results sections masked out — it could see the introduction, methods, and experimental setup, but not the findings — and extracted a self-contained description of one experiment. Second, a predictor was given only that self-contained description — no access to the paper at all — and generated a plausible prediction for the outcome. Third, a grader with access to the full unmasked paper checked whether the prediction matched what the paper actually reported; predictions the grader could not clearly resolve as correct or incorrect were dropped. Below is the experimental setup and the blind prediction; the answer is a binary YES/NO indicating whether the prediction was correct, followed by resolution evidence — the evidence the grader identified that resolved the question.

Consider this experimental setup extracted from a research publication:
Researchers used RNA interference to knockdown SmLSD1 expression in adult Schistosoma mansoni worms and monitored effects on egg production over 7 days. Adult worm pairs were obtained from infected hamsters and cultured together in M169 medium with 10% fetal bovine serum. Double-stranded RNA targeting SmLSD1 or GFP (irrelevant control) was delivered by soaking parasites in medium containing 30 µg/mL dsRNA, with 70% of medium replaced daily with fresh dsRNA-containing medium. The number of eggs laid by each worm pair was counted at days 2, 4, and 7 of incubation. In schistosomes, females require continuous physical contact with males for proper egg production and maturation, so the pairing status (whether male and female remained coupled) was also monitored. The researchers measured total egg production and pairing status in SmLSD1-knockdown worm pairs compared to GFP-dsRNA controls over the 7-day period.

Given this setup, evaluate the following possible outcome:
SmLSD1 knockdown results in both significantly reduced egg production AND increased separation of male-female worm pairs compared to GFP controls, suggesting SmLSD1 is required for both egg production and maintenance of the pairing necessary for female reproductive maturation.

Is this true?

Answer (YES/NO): YES